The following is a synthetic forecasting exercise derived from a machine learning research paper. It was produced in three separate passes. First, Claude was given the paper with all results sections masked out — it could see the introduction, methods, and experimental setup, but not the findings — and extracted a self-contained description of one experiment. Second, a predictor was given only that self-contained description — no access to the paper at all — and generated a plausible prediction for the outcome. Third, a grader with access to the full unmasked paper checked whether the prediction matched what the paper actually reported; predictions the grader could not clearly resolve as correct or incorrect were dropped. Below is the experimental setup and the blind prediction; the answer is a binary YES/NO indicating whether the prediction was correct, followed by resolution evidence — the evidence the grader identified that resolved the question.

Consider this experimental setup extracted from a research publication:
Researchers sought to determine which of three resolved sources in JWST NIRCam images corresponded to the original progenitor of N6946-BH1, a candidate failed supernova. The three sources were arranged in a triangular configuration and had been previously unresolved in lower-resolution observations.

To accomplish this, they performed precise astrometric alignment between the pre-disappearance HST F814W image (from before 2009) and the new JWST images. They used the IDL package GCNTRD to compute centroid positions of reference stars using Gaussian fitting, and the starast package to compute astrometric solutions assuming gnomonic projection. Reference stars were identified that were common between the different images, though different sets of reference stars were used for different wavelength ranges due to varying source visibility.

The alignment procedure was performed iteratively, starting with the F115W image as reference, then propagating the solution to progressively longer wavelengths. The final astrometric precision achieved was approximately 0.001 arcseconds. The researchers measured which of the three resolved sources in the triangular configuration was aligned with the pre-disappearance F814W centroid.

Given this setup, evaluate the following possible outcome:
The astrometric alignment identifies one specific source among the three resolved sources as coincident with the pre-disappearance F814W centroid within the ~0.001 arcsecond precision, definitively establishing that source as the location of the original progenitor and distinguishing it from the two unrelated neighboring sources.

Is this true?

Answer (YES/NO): YES